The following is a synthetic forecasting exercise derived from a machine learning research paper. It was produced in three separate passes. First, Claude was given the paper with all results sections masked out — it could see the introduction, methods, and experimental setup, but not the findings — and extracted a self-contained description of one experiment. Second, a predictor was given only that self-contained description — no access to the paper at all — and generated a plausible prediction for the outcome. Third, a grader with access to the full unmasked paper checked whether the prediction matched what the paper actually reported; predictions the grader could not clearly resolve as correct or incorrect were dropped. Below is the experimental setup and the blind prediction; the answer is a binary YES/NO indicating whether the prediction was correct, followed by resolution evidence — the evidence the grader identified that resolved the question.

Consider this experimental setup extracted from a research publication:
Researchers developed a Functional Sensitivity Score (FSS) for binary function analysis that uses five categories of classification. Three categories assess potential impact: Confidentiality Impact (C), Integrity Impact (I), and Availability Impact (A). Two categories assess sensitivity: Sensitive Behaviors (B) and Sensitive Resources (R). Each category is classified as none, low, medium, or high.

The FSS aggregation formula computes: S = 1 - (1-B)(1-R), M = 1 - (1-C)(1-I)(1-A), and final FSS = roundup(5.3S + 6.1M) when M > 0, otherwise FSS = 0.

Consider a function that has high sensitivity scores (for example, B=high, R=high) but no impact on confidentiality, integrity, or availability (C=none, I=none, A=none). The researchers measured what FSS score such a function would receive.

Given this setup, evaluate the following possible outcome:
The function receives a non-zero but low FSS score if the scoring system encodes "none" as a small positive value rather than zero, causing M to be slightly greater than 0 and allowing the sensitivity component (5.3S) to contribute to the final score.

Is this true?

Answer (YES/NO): NO